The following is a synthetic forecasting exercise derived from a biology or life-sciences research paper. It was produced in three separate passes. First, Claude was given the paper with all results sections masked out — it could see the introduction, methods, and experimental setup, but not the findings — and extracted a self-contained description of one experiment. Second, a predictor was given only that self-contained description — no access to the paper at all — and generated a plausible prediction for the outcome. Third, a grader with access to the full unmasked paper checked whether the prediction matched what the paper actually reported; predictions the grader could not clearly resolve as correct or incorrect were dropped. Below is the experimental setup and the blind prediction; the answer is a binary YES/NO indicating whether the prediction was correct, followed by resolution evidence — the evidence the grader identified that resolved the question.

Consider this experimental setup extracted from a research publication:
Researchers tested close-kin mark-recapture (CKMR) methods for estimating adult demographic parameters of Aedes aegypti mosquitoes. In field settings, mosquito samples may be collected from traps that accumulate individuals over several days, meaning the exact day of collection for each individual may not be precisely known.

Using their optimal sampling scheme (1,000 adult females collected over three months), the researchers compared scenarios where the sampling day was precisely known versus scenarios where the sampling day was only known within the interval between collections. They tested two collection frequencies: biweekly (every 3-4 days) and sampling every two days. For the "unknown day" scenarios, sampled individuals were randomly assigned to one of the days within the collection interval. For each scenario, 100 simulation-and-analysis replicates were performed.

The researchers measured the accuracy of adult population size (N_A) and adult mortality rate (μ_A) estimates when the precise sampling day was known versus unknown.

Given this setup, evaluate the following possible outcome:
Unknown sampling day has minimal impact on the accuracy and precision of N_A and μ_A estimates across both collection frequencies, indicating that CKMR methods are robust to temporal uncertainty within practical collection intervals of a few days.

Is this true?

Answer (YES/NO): YES